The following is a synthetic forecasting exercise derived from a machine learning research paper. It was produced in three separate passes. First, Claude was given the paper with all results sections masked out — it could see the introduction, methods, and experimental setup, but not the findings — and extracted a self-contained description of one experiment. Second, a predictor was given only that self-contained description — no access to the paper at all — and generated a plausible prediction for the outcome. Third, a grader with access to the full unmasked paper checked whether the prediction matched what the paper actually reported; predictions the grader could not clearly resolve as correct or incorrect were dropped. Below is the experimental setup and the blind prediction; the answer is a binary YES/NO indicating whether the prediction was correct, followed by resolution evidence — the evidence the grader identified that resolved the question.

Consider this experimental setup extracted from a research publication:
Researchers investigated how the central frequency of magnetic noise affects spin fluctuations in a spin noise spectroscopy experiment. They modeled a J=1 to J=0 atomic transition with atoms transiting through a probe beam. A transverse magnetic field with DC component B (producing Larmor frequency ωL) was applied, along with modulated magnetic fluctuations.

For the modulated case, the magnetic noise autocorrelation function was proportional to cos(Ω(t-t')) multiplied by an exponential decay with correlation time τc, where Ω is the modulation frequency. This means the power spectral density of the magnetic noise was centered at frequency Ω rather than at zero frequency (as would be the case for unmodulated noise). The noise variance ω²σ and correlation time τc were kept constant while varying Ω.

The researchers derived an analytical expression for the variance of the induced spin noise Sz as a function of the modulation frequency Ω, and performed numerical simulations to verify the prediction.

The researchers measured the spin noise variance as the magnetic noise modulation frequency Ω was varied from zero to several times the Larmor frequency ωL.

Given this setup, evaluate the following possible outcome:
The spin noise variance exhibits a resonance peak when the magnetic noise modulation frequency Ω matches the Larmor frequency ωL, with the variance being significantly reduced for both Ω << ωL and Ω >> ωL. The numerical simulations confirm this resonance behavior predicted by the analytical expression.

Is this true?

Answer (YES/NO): YES